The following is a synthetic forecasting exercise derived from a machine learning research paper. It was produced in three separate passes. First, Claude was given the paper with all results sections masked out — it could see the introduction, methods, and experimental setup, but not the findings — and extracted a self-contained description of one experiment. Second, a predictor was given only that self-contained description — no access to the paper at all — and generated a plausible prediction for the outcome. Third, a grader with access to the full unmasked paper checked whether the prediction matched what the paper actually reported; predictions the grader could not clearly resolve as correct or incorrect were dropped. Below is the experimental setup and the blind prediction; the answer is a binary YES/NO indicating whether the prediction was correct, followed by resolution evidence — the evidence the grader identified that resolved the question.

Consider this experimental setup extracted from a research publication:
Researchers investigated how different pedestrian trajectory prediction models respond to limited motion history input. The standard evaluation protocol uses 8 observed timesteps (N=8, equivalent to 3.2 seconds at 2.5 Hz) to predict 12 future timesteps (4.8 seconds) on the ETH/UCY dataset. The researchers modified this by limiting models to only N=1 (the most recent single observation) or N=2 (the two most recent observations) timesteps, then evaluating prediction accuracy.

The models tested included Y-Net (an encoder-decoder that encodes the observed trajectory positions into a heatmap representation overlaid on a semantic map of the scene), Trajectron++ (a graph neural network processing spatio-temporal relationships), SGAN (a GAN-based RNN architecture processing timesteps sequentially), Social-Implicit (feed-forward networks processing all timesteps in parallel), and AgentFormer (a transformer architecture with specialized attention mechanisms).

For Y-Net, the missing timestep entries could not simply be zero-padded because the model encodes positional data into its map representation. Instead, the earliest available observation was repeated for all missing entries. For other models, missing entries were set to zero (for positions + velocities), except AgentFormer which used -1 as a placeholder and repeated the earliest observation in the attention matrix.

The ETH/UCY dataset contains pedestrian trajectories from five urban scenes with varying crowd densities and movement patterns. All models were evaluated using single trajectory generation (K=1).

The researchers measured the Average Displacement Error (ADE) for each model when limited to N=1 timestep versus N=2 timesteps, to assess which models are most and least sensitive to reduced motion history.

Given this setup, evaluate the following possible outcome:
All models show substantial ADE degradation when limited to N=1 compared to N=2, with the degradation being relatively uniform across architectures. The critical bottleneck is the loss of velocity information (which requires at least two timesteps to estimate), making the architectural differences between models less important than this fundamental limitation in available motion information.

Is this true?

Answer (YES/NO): NO